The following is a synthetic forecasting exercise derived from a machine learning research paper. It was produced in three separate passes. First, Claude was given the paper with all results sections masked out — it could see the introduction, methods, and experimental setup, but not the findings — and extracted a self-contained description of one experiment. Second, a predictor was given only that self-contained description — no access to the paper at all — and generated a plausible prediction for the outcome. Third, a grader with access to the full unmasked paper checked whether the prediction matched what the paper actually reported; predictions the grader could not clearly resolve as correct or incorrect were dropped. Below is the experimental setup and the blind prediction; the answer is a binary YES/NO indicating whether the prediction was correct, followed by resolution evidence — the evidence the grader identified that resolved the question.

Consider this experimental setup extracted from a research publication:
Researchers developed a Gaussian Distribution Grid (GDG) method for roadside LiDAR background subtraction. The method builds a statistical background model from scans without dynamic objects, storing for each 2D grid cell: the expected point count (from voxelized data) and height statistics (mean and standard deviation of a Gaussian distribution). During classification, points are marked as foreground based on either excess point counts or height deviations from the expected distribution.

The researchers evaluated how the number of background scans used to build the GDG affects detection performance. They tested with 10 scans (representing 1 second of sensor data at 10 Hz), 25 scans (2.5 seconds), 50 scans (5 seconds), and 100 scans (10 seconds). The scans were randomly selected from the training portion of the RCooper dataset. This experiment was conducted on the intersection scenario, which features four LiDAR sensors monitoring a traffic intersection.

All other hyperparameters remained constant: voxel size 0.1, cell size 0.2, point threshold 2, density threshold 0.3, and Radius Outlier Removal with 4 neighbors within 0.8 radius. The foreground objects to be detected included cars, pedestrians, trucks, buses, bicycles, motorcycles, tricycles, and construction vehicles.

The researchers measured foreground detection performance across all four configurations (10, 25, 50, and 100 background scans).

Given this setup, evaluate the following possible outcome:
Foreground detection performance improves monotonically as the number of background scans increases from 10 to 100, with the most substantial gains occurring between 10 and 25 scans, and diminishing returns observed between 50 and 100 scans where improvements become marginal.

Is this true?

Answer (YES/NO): NO